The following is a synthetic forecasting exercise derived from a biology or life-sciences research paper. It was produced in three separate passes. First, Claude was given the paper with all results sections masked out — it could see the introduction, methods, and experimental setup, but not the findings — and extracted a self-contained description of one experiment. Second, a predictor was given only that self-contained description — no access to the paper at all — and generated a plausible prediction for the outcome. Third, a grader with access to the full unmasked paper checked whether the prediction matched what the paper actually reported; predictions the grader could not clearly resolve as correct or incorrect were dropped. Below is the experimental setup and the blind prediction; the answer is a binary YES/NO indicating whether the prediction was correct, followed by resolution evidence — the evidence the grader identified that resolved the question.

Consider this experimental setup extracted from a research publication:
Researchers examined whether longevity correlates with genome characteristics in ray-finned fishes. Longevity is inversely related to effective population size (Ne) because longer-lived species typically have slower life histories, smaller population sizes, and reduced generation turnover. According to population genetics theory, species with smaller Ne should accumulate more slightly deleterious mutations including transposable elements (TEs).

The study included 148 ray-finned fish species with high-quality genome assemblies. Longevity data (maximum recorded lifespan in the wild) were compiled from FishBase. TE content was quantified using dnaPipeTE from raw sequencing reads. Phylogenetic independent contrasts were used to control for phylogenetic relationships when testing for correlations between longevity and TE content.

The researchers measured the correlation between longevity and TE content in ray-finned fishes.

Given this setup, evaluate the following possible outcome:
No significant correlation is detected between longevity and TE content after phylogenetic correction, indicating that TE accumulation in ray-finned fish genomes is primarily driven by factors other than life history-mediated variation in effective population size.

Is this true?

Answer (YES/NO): NO